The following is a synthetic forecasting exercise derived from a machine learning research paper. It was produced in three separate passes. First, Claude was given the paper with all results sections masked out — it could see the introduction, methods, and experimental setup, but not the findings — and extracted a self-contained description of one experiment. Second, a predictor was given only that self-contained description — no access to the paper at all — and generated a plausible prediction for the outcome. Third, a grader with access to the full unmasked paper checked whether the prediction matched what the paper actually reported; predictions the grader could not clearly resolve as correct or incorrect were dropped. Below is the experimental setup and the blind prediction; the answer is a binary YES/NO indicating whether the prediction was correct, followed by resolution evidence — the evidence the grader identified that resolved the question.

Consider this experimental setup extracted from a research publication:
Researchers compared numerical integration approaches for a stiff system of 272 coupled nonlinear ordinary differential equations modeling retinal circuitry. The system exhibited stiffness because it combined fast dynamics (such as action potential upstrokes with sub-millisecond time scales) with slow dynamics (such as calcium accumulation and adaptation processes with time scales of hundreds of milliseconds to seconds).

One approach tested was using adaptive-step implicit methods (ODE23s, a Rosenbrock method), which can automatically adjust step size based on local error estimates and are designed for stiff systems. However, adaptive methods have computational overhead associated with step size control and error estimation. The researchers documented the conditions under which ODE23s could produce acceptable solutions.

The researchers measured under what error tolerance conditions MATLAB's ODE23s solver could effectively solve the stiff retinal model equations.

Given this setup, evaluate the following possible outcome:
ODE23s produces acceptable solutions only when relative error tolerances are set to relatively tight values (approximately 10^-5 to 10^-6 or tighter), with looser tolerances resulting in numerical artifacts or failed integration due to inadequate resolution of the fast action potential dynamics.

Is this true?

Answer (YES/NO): NO